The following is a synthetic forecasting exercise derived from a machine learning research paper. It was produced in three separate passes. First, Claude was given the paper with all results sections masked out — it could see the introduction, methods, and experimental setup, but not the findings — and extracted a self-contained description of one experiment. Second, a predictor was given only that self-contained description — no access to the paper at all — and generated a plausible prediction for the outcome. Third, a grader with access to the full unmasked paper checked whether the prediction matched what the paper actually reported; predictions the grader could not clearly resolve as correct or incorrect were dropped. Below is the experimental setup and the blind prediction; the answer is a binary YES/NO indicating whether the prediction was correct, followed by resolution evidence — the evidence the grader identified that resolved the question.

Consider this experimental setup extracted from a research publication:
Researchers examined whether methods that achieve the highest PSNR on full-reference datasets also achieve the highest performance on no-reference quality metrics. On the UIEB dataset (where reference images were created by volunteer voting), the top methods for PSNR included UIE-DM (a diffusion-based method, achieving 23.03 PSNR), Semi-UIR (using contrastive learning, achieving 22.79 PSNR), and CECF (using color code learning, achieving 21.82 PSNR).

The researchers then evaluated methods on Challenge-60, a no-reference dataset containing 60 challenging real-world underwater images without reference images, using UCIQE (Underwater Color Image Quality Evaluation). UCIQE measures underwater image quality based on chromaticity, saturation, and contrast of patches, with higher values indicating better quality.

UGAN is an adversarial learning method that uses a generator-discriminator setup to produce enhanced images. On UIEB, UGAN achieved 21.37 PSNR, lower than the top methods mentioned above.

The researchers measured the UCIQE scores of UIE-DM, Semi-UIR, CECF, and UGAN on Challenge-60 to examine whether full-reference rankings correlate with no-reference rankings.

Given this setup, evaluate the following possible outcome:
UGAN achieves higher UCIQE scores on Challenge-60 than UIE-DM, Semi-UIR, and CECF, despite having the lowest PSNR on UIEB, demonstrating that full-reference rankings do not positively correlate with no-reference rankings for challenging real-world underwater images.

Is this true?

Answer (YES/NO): YES